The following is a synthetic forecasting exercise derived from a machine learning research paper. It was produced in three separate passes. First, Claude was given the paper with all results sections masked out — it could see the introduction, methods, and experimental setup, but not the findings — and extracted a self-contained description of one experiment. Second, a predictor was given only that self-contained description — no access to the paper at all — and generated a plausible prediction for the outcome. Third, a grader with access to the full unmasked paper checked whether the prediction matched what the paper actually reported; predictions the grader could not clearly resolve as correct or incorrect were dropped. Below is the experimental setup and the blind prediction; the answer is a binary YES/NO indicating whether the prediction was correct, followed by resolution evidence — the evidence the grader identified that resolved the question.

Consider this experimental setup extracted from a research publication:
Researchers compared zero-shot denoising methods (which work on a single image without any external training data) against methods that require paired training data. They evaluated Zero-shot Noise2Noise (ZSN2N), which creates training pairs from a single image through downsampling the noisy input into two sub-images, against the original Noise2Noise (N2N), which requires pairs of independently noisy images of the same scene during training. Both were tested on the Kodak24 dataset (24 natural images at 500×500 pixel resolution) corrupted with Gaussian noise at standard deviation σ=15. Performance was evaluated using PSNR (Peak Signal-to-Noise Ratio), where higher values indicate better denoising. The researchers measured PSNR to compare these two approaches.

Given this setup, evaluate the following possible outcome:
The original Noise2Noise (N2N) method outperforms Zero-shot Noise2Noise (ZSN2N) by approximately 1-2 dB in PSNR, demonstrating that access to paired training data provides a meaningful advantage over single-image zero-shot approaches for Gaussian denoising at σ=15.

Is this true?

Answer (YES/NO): NO